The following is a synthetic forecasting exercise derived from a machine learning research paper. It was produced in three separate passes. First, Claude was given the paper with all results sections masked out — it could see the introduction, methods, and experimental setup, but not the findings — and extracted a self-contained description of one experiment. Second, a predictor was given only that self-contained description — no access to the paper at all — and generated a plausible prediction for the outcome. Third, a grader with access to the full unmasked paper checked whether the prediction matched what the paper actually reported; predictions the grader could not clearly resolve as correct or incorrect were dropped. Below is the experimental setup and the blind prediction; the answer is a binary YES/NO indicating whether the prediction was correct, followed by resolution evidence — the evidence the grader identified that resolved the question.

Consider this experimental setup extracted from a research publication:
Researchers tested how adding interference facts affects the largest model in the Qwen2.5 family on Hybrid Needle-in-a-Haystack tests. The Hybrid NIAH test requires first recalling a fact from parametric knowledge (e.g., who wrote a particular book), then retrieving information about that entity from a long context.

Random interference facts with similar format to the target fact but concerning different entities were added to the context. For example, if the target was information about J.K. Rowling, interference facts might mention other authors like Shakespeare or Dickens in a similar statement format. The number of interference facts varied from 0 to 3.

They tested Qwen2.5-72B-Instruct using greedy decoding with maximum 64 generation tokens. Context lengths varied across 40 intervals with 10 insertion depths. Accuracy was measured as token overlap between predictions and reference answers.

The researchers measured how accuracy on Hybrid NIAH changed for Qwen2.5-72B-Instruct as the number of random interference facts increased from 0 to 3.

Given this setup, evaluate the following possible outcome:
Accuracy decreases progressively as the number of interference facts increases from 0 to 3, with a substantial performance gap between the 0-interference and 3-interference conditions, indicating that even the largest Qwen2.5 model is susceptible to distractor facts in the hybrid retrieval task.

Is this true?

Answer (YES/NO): NO